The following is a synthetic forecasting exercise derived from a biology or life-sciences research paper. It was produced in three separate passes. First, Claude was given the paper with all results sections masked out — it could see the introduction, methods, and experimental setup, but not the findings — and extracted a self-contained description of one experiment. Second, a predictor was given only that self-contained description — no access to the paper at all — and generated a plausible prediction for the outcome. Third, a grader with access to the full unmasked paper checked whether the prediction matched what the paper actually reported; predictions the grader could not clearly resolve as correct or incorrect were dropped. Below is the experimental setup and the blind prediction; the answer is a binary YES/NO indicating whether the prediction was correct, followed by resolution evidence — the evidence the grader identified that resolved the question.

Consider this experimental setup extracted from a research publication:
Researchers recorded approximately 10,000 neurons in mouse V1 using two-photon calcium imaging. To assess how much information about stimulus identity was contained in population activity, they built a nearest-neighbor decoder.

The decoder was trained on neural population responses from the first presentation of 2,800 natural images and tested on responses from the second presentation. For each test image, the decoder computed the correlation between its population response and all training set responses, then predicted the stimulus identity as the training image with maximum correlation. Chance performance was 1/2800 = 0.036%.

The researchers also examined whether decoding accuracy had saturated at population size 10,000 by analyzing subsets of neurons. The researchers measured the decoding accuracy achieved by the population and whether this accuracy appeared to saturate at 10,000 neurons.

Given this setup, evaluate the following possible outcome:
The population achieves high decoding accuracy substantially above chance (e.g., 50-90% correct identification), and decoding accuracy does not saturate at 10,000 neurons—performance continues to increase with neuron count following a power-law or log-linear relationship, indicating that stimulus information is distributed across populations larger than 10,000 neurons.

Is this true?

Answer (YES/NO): NO